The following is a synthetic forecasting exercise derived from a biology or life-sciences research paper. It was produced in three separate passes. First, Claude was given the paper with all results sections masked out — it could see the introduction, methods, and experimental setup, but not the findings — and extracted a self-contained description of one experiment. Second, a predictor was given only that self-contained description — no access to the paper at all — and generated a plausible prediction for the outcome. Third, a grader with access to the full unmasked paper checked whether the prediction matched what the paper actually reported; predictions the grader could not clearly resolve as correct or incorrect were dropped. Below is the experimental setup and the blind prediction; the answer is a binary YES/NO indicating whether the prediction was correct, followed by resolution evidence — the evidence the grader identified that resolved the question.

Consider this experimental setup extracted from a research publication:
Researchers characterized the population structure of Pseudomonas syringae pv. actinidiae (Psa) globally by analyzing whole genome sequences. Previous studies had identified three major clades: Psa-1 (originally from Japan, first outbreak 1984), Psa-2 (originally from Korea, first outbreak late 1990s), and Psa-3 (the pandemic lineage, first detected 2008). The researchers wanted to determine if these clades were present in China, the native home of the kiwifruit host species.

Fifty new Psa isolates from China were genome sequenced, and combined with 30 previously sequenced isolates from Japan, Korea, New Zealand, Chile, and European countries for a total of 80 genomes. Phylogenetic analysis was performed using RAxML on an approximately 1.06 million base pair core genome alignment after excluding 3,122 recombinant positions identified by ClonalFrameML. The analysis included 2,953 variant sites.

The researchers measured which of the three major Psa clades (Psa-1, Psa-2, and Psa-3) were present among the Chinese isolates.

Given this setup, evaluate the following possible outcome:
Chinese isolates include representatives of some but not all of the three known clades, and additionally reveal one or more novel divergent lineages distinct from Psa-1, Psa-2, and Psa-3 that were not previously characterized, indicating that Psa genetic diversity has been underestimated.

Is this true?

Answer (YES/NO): NO